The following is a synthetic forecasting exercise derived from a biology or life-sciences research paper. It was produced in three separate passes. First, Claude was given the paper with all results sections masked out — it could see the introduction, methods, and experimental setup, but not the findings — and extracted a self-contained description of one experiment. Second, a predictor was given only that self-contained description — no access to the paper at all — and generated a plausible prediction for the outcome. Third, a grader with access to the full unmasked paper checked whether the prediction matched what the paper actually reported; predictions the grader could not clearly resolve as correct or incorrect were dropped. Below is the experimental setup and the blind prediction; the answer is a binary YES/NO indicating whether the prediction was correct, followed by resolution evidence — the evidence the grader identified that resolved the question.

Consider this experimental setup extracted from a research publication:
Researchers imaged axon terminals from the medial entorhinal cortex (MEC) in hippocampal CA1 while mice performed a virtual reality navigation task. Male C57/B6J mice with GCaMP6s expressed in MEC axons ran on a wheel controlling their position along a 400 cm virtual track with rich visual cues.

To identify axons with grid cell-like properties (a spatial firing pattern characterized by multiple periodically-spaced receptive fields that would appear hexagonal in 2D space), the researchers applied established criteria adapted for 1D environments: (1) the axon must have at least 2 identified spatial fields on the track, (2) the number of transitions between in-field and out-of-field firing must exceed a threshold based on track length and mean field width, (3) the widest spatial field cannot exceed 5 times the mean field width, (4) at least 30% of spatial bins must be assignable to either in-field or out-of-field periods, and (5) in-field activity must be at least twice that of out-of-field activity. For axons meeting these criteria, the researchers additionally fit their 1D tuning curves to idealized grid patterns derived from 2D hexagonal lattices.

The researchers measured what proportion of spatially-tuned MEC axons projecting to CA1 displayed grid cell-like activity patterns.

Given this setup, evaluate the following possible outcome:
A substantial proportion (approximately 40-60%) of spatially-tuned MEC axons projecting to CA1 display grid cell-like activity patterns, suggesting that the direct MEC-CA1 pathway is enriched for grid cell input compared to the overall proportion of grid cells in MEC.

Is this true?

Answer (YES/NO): NO